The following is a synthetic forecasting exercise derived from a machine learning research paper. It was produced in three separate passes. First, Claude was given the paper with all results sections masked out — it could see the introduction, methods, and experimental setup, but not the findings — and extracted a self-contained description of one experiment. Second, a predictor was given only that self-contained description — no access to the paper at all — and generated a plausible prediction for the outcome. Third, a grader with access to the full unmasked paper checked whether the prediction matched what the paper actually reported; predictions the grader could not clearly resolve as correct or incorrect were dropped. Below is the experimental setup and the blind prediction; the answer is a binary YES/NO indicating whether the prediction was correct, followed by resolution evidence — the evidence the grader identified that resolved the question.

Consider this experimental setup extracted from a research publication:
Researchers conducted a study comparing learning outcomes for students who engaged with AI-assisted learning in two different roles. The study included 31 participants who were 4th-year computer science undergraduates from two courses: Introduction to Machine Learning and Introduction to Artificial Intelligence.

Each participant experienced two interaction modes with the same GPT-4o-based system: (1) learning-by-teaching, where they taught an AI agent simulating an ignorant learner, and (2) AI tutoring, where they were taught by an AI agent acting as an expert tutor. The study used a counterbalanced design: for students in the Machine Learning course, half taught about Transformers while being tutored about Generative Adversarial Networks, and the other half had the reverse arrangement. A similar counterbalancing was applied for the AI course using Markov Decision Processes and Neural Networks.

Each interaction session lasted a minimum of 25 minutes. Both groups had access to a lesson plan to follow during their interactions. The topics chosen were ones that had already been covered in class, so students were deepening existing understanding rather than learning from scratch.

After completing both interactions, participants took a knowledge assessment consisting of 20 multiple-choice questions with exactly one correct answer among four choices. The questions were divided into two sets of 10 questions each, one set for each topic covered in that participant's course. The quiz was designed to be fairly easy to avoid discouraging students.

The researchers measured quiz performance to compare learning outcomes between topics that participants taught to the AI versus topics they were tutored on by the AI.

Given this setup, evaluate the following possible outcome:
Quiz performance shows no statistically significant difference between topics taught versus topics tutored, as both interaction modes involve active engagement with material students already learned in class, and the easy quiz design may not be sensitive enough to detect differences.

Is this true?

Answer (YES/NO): YES